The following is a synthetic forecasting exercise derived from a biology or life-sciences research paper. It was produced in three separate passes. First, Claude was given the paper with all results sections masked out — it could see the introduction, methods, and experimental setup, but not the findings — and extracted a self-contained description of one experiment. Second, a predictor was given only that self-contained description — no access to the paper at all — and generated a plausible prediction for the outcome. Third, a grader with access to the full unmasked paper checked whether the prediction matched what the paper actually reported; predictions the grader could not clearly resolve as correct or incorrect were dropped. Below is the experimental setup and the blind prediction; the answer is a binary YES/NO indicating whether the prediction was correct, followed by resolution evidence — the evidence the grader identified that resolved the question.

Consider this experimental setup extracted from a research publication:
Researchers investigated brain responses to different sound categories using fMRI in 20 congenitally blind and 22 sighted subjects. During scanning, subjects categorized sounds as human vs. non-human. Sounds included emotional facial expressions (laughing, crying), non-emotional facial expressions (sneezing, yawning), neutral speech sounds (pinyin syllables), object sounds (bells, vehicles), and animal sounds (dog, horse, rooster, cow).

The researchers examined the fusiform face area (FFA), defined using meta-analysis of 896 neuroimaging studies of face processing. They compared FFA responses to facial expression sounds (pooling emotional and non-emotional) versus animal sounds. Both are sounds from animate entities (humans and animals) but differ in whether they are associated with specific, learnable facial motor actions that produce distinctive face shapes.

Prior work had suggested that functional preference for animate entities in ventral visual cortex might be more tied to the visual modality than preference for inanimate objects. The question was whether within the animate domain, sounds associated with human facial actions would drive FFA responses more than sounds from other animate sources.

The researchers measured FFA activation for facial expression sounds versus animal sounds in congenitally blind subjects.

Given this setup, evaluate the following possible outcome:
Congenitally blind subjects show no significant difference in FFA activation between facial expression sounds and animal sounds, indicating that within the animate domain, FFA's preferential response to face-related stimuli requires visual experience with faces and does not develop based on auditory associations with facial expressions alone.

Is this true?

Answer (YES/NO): NO